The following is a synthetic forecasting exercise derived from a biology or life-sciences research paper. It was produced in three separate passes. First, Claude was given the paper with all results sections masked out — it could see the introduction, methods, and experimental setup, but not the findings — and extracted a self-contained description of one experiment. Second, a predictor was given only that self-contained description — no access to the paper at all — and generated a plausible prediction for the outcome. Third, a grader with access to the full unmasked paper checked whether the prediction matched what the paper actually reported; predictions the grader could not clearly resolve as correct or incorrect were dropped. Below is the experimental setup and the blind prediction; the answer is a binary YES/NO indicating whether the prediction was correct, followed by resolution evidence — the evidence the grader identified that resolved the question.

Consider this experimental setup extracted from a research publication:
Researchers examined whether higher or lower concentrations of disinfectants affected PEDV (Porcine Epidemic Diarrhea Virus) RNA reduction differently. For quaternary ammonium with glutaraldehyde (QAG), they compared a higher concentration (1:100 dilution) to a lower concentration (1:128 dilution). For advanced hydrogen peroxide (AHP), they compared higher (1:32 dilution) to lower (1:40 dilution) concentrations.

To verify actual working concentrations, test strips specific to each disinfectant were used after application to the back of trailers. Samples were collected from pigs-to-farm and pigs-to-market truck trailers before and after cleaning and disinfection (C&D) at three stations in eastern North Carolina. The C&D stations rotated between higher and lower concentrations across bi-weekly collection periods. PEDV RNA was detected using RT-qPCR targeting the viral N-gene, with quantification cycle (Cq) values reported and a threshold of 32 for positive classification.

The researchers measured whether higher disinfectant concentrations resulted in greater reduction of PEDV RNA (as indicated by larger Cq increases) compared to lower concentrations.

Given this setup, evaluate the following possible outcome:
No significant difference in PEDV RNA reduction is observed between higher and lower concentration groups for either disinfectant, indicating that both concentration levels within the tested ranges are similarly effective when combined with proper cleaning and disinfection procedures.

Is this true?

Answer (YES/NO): YES